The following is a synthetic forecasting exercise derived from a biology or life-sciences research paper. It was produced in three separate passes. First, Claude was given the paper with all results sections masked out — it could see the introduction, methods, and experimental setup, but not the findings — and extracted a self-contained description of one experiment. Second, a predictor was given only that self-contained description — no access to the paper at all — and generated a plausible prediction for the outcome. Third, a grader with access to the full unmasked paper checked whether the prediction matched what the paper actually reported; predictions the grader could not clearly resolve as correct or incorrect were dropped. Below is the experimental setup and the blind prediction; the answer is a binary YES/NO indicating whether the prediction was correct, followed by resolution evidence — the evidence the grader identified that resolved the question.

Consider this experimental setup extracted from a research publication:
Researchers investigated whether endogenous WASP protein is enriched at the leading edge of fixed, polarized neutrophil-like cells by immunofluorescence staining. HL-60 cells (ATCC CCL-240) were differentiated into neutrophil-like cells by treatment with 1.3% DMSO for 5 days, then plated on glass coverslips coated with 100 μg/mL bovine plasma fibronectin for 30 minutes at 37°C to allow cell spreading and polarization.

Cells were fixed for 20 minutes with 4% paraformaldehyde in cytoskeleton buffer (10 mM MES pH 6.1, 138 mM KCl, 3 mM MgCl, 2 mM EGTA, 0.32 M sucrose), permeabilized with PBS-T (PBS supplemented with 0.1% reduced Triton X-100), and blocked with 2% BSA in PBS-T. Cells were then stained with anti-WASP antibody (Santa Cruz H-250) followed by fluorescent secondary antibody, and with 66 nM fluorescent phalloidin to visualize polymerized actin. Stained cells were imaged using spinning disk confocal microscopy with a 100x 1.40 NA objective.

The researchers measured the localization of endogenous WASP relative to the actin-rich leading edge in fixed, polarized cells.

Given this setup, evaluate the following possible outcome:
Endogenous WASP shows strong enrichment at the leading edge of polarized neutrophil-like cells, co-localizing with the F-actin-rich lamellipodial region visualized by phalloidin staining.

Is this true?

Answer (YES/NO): YES